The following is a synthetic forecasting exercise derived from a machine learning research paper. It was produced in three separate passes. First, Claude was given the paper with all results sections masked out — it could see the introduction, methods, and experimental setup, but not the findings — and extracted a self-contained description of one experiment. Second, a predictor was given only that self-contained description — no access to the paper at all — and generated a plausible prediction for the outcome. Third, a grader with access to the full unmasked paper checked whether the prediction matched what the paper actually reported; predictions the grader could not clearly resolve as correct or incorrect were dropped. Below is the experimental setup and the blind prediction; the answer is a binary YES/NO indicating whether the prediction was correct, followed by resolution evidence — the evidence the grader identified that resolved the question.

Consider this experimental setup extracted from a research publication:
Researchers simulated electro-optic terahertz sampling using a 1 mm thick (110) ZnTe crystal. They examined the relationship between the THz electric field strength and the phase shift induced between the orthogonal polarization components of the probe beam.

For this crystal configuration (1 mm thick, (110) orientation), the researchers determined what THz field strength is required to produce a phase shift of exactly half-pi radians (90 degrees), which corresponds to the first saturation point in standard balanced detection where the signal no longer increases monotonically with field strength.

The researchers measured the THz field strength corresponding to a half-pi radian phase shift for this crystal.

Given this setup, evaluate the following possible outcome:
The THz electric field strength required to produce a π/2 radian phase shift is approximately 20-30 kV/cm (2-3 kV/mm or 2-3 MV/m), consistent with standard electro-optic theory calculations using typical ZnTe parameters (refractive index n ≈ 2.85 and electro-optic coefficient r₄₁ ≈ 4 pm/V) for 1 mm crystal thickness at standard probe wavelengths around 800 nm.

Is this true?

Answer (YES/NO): YES